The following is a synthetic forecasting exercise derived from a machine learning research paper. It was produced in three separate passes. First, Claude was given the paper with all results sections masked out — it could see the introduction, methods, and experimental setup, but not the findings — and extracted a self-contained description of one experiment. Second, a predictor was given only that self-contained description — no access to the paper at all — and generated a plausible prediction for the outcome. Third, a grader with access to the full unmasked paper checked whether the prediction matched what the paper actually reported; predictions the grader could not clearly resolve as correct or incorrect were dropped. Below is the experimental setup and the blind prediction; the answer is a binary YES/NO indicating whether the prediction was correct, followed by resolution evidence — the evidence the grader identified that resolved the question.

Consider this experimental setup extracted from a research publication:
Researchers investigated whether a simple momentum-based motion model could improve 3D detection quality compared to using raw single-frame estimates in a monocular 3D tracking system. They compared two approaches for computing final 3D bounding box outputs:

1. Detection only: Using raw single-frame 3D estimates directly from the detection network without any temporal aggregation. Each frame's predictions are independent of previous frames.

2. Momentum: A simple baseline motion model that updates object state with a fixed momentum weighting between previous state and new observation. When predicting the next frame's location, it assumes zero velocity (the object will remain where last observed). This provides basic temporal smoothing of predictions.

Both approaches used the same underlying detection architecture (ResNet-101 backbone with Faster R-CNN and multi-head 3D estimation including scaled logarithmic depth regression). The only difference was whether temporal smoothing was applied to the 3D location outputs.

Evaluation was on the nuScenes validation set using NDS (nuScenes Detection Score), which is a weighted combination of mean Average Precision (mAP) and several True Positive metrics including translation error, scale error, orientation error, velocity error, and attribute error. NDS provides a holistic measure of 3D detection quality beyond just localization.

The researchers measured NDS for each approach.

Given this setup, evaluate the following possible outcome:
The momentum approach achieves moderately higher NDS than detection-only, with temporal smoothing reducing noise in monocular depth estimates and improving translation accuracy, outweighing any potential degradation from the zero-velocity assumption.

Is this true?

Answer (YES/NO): NO